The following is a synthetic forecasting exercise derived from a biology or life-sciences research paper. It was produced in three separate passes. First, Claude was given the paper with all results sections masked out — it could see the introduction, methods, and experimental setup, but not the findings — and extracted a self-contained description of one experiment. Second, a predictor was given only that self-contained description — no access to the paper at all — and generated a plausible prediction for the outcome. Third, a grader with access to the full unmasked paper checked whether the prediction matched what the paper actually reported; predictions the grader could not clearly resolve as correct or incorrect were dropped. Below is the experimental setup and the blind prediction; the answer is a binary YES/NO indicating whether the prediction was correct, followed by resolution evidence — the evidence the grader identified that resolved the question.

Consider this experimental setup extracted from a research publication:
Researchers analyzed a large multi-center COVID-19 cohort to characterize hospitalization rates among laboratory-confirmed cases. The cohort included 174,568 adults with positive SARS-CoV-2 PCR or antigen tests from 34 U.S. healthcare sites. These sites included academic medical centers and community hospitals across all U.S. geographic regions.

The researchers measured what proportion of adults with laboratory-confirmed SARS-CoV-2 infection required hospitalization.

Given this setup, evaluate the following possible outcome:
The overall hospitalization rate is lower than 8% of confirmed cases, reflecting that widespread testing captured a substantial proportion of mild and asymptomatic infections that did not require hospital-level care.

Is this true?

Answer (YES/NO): NO